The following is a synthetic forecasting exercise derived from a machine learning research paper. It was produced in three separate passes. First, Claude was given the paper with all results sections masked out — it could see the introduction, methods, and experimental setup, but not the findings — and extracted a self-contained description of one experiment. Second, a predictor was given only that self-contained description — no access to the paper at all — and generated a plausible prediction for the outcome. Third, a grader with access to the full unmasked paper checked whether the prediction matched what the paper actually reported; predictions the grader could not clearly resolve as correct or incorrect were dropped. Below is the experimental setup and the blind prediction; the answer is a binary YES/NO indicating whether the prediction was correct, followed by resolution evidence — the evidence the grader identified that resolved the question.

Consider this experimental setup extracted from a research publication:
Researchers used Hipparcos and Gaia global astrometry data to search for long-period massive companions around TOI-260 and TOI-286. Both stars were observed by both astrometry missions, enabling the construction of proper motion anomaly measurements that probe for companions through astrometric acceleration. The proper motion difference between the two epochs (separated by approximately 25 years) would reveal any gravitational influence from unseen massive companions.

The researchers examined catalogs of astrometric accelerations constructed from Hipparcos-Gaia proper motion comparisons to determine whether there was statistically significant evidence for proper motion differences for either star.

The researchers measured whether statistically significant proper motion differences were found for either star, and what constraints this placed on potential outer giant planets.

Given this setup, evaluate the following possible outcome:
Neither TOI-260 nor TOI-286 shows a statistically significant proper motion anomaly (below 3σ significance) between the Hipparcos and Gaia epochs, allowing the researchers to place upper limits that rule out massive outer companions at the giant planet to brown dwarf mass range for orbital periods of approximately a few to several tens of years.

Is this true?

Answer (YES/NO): YES